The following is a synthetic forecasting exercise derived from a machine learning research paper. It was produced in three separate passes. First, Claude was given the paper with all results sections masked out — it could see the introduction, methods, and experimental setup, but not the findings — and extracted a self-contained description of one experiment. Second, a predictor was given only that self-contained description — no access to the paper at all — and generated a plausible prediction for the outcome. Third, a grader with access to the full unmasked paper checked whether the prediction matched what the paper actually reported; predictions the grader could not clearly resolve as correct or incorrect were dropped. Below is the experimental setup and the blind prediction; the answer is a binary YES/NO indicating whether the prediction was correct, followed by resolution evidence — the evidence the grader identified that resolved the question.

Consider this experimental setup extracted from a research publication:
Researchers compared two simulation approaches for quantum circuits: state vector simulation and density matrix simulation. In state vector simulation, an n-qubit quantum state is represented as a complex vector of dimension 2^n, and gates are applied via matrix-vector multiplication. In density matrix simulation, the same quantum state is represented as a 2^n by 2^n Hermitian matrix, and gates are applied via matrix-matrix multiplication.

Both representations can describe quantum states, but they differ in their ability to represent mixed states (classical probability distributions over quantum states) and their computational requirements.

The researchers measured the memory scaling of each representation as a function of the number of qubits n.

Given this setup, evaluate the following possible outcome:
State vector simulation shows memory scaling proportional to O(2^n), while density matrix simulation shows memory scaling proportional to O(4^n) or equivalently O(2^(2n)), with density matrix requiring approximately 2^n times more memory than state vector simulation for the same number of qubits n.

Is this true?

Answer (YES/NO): YES